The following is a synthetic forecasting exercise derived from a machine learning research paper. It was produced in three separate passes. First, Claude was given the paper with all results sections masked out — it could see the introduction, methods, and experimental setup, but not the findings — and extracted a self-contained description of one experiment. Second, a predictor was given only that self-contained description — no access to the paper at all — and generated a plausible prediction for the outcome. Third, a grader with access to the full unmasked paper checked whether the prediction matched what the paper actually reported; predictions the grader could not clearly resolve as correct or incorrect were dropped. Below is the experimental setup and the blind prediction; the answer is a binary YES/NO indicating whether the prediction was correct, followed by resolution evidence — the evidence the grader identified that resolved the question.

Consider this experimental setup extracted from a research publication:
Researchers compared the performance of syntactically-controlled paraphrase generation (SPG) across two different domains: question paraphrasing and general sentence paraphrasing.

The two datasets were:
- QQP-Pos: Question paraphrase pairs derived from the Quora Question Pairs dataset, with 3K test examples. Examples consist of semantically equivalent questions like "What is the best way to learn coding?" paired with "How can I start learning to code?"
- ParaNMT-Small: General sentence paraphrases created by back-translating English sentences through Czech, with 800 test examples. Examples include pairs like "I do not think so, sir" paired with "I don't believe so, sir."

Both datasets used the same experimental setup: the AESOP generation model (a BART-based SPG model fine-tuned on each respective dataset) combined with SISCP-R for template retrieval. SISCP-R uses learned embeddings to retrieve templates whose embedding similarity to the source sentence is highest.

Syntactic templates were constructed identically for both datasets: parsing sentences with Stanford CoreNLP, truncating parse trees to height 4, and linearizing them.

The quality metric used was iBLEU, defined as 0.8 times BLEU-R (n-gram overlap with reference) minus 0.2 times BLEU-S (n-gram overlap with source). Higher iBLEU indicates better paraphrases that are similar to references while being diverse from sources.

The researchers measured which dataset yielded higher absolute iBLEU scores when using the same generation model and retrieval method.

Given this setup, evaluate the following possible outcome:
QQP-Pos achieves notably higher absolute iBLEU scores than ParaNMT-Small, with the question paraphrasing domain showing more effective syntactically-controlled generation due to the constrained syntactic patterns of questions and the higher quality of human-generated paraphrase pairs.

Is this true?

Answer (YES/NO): YES